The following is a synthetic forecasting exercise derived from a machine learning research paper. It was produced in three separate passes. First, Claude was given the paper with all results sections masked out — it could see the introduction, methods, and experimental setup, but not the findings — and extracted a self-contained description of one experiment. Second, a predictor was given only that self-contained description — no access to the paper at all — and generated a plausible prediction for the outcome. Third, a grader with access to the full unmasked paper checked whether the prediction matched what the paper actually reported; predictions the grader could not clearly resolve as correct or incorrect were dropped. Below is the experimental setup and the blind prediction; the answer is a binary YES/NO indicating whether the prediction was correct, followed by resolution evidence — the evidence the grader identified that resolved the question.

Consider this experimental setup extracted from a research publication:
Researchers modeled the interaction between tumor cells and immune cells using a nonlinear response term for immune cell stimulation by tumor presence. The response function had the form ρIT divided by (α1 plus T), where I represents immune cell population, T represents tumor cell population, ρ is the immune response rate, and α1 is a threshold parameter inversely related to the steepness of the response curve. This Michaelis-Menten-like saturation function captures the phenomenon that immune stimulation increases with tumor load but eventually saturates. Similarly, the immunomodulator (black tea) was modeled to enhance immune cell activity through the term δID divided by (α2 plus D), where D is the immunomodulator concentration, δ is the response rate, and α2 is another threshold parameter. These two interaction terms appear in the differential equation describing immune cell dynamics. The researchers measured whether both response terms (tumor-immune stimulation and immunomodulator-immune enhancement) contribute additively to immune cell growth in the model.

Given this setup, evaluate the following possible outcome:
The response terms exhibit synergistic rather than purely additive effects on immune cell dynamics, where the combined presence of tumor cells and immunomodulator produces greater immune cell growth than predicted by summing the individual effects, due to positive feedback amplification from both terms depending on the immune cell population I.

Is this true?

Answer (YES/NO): NO